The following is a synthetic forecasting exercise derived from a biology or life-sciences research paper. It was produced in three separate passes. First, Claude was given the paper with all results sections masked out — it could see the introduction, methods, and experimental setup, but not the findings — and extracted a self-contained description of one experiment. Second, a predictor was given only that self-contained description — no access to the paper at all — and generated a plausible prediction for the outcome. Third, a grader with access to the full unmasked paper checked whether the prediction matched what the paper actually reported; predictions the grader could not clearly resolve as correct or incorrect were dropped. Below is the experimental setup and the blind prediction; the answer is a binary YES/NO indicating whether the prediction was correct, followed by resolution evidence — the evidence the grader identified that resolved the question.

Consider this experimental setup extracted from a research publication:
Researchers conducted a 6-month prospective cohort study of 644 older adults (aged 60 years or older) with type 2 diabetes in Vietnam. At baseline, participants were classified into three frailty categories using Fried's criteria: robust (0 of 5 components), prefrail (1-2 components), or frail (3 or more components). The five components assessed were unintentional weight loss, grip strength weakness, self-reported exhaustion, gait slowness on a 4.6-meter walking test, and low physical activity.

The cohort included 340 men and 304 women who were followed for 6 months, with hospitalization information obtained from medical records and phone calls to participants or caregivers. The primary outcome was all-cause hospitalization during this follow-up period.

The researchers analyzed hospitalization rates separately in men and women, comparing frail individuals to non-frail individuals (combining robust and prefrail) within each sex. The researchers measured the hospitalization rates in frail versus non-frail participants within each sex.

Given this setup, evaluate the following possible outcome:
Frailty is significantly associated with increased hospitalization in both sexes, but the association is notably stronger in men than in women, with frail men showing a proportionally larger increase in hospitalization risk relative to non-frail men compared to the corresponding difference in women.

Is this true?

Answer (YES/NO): NO